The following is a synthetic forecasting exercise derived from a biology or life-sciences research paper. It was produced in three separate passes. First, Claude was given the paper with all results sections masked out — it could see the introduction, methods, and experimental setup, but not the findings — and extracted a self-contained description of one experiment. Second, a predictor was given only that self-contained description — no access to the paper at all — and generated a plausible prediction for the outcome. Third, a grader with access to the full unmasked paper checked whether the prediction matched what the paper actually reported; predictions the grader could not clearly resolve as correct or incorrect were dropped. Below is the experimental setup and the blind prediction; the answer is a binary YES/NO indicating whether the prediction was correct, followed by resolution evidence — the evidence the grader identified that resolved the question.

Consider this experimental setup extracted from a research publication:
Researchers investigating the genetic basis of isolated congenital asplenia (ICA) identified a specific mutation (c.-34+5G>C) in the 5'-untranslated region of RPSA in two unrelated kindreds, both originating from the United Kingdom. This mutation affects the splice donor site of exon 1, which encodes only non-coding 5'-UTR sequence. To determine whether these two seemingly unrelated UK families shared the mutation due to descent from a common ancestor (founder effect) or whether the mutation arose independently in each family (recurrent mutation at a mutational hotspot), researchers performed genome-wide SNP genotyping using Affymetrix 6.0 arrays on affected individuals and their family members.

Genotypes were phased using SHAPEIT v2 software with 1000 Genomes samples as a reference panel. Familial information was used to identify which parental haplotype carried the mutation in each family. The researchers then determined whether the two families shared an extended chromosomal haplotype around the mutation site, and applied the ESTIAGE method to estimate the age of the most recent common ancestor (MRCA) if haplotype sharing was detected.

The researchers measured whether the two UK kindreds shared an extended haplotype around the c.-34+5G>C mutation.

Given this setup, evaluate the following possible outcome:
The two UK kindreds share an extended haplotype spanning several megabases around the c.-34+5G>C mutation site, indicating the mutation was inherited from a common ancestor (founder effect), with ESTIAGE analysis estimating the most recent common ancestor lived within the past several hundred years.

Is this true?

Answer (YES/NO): NO